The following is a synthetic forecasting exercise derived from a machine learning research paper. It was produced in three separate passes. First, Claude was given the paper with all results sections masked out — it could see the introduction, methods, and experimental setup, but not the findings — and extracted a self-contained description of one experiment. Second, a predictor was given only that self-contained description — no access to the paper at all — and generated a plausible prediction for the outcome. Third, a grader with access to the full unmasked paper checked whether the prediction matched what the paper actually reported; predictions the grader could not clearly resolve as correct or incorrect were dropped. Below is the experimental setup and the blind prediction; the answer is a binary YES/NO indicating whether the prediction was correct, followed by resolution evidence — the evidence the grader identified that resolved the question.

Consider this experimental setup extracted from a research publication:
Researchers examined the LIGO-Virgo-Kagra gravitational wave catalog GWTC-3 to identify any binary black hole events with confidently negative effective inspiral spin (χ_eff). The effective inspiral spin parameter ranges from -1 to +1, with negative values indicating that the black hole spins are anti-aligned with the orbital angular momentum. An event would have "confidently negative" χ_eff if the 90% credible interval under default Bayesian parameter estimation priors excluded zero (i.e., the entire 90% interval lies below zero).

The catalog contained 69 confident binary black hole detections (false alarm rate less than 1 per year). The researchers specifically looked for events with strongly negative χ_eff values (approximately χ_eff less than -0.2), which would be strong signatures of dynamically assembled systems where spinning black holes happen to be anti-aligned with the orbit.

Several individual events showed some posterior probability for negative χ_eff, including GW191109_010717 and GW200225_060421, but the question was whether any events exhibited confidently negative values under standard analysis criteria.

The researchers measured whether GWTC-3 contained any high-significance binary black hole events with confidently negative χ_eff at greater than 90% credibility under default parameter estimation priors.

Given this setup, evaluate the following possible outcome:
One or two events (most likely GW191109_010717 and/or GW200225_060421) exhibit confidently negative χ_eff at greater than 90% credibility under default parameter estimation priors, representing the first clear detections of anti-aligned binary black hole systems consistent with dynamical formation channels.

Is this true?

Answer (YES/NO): NO